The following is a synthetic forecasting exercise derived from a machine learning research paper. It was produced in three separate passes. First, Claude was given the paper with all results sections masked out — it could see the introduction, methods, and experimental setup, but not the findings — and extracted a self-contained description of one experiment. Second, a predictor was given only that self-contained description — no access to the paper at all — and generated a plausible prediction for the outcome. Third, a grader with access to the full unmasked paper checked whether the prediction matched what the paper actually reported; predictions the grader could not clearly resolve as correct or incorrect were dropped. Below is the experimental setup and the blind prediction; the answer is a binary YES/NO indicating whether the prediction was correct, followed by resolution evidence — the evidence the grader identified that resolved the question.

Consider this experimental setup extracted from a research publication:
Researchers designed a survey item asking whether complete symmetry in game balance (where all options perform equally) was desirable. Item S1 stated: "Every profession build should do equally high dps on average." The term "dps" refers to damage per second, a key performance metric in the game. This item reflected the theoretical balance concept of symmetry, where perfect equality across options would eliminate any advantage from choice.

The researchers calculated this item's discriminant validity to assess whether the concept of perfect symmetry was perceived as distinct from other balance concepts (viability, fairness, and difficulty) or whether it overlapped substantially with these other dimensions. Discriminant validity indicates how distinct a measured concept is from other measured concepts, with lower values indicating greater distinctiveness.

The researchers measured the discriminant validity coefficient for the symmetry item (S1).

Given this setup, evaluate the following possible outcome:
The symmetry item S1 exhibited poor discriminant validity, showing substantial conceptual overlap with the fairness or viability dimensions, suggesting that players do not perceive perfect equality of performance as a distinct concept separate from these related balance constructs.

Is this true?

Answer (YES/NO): NO